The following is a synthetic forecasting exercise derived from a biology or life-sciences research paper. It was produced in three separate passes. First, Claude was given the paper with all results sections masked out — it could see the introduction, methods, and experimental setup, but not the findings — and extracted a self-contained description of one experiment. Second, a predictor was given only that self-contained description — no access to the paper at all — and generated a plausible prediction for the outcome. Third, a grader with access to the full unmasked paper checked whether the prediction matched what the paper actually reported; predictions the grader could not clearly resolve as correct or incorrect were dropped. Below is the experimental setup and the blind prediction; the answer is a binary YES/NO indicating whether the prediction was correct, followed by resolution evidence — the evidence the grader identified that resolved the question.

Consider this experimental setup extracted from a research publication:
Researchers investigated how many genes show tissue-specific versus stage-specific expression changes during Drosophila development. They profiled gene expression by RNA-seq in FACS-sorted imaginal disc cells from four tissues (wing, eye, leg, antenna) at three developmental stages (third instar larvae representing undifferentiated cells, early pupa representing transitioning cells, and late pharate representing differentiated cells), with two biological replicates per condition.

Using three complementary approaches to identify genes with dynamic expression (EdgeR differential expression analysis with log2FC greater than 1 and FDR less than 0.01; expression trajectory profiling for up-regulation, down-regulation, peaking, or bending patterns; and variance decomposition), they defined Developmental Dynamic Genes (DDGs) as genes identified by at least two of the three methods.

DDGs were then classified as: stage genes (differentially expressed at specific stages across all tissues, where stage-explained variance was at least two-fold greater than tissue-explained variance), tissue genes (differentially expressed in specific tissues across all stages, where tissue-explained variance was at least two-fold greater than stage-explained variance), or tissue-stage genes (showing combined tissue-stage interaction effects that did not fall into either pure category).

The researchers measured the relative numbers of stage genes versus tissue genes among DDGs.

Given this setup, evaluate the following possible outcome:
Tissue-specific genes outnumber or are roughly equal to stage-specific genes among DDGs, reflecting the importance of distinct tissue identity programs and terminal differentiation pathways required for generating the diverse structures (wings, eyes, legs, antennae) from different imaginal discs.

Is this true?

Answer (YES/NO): NO